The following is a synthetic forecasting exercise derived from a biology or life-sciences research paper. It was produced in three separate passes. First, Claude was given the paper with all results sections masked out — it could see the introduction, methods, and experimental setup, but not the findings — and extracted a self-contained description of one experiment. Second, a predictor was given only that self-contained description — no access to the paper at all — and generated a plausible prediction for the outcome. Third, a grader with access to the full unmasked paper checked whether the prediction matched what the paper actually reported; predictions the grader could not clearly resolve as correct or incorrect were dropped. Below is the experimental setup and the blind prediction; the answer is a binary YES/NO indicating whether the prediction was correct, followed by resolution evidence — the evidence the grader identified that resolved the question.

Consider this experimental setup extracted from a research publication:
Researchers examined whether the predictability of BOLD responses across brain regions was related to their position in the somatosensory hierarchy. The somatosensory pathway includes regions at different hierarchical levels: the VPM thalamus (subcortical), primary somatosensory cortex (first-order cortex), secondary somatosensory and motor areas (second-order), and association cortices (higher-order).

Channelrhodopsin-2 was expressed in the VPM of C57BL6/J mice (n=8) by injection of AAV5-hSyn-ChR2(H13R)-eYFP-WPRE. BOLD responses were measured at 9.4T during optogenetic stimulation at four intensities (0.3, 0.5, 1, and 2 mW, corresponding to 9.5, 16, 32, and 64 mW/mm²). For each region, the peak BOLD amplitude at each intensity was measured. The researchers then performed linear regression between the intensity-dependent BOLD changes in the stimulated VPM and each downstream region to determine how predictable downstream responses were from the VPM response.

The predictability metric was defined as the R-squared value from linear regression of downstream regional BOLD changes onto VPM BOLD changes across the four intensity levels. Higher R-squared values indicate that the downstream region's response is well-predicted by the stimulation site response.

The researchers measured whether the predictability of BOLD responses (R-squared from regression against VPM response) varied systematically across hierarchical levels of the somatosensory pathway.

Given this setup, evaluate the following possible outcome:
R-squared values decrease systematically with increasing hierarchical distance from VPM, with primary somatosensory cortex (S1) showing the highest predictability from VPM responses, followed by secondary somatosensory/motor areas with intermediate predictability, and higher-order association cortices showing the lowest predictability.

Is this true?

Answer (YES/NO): YES